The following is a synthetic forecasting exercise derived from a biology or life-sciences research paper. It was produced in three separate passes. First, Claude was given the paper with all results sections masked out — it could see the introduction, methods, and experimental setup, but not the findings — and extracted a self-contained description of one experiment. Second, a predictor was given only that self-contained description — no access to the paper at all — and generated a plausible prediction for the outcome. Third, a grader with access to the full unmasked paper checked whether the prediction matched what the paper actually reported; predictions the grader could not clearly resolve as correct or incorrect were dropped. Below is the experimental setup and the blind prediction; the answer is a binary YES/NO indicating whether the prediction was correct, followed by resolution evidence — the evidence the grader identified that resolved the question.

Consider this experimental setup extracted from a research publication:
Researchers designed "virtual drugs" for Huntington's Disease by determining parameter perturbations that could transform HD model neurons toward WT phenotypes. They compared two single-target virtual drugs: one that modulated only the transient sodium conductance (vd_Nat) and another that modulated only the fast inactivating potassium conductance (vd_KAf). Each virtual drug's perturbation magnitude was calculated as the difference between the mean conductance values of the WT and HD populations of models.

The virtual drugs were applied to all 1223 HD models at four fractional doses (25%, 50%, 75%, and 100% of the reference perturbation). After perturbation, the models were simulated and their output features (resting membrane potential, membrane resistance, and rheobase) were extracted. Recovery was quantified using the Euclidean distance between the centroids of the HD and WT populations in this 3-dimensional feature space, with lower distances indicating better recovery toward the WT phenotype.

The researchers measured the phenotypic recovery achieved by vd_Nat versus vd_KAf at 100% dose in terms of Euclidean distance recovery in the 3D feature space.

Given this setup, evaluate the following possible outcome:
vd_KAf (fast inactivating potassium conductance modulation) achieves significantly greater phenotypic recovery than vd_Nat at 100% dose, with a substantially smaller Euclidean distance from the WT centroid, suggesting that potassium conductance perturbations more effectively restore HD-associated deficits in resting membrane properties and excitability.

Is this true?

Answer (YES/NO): YES